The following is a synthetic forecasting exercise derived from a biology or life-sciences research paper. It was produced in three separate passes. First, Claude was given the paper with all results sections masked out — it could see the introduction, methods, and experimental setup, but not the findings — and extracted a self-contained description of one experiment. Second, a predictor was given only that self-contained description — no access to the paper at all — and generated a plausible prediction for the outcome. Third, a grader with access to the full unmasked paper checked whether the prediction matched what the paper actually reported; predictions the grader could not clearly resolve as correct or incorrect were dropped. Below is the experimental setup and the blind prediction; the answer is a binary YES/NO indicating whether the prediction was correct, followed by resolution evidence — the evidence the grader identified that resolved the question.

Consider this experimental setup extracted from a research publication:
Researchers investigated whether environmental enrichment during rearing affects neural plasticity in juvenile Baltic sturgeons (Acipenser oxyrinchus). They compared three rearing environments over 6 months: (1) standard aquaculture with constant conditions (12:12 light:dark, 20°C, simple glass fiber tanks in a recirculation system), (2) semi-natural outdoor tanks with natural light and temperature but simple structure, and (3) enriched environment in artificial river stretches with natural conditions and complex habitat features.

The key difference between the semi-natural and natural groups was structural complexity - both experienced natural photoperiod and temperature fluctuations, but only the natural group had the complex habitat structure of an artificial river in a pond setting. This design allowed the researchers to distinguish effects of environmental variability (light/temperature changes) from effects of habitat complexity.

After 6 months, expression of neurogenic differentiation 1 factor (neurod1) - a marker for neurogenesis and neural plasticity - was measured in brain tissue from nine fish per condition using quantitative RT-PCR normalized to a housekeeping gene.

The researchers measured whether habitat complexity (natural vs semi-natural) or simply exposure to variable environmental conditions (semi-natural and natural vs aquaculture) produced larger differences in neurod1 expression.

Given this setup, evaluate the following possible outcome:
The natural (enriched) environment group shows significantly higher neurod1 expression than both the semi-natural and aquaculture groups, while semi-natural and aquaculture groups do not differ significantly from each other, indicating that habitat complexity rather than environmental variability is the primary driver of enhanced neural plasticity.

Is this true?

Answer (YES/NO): NO